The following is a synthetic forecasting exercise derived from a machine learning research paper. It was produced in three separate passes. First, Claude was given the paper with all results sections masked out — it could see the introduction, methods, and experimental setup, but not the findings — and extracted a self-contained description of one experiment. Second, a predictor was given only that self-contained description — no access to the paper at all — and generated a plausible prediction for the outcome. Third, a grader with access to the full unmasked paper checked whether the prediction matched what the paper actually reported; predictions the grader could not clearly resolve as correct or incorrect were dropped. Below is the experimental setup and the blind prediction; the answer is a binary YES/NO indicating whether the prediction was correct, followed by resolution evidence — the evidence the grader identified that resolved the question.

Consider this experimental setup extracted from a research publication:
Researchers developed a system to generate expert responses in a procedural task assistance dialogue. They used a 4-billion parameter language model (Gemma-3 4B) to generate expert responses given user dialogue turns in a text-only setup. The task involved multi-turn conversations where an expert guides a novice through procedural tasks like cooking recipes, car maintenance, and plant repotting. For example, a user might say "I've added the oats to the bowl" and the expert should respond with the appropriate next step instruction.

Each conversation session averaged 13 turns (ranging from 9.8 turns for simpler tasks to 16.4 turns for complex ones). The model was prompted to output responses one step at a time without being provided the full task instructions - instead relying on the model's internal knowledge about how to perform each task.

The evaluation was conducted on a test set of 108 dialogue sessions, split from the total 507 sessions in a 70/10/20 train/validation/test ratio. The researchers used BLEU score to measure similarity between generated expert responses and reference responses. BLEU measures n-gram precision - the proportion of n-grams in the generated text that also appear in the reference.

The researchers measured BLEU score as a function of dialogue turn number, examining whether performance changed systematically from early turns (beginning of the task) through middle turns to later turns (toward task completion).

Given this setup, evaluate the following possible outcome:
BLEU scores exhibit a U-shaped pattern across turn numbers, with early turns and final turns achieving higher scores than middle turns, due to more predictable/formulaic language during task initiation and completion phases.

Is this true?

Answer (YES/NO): NO